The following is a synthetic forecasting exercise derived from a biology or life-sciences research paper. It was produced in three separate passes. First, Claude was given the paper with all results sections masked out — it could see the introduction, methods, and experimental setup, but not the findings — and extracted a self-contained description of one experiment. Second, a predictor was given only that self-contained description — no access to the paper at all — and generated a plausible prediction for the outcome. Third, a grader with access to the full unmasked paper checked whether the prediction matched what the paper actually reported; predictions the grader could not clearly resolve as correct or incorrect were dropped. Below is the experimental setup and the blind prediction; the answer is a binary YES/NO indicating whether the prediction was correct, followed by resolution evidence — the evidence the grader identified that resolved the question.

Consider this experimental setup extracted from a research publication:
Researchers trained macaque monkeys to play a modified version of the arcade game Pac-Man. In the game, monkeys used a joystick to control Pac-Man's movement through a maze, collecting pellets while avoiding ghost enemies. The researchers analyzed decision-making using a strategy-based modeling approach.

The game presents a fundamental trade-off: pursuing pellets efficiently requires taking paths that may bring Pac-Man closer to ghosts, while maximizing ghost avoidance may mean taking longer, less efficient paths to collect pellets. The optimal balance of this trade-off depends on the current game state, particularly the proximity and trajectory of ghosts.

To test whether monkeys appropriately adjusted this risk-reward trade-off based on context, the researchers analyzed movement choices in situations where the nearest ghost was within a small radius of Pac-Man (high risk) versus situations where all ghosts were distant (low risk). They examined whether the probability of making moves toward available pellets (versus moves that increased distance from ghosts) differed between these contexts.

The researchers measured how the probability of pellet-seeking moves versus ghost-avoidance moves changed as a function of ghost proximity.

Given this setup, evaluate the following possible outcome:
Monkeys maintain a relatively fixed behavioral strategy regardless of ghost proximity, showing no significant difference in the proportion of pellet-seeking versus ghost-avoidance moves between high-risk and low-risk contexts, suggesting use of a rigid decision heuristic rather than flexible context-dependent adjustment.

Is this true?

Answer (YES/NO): NO